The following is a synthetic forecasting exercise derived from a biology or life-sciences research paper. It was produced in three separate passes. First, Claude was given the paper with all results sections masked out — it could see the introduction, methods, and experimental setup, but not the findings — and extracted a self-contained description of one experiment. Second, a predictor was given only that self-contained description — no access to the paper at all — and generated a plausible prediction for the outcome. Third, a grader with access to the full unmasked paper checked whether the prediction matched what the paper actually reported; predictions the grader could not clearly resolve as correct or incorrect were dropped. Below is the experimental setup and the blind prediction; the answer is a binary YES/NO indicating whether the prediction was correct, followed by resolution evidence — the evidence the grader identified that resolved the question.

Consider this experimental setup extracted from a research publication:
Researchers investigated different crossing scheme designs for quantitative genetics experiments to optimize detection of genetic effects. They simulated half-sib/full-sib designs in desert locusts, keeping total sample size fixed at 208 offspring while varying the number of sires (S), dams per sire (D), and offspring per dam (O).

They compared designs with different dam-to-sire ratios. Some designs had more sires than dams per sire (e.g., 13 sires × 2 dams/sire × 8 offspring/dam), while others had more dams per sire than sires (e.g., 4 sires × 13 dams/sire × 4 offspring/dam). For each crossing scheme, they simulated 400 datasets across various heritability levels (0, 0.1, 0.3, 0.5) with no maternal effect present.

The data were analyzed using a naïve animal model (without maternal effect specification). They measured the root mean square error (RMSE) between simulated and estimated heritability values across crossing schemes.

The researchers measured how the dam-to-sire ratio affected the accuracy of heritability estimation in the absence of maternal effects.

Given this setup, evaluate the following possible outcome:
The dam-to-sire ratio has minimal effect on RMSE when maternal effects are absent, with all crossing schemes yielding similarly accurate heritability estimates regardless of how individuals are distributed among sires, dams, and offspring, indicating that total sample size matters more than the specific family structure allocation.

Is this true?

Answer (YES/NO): NO